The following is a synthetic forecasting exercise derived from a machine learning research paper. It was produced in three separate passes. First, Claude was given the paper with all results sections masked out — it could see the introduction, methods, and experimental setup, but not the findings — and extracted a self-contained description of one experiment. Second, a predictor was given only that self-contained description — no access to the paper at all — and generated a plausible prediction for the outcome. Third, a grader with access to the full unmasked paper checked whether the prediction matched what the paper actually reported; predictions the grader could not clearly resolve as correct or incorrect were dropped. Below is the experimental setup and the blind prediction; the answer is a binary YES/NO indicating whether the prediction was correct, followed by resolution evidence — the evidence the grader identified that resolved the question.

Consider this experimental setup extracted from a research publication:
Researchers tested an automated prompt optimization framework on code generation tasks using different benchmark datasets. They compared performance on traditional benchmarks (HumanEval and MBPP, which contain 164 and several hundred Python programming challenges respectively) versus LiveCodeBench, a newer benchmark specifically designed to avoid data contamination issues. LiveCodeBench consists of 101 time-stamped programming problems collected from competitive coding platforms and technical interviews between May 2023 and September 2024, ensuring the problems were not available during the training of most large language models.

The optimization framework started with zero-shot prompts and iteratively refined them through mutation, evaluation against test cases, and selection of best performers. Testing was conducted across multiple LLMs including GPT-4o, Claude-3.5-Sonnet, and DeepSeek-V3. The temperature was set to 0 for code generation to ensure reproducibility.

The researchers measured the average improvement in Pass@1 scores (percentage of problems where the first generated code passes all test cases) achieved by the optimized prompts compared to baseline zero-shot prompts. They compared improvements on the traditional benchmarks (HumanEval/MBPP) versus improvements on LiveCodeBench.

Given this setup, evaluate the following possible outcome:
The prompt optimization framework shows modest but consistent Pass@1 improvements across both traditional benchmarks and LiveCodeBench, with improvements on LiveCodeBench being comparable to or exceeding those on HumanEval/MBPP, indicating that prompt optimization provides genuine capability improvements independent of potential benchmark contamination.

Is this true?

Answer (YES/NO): NO